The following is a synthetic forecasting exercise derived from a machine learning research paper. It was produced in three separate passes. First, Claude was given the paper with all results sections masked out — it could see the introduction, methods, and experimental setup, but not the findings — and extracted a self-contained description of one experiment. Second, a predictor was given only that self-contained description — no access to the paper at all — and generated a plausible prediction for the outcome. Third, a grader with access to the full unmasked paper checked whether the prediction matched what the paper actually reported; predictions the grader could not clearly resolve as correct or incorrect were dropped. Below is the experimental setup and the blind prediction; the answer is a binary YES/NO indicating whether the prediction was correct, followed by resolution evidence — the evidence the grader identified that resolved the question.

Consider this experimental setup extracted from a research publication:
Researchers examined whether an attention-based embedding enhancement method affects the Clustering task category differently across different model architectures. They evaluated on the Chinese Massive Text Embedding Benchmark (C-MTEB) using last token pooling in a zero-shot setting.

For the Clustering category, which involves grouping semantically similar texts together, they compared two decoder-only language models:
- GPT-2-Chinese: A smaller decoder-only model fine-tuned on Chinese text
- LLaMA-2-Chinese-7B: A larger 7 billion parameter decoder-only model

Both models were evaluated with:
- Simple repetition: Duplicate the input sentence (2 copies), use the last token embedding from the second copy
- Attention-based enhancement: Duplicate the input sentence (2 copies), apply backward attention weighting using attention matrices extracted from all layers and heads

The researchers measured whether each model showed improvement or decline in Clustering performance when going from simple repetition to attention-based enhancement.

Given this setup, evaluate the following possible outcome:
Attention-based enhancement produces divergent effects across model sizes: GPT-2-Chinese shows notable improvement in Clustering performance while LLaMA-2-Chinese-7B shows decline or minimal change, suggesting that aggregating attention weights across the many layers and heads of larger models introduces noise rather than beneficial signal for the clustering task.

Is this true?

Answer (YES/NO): YES